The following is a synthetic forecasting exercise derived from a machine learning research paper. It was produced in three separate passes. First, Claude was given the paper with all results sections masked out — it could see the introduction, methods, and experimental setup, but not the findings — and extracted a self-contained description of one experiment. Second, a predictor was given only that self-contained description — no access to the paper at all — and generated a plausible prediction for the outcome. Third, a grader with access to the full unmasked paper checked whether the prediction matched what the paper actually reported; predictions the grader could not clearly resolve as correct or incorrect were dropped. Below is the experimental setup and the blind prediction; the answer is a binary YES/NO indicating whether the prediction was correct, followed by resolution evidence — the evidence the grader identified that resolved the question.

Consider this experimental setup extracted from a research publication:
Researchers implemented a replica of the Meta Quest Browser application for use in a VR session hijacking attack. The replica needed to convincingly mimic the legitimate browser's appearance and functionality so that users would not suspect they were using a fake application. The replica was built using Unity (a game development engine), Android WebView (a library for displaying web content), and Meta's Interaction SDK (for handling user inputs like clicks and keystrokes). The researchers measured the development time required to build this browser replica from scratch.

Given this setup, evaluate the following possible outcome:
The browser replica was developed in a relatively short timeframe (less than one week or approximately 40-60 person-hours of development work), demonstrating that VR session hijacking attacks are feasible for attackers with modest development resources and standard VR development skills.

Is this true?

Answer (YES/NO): NO